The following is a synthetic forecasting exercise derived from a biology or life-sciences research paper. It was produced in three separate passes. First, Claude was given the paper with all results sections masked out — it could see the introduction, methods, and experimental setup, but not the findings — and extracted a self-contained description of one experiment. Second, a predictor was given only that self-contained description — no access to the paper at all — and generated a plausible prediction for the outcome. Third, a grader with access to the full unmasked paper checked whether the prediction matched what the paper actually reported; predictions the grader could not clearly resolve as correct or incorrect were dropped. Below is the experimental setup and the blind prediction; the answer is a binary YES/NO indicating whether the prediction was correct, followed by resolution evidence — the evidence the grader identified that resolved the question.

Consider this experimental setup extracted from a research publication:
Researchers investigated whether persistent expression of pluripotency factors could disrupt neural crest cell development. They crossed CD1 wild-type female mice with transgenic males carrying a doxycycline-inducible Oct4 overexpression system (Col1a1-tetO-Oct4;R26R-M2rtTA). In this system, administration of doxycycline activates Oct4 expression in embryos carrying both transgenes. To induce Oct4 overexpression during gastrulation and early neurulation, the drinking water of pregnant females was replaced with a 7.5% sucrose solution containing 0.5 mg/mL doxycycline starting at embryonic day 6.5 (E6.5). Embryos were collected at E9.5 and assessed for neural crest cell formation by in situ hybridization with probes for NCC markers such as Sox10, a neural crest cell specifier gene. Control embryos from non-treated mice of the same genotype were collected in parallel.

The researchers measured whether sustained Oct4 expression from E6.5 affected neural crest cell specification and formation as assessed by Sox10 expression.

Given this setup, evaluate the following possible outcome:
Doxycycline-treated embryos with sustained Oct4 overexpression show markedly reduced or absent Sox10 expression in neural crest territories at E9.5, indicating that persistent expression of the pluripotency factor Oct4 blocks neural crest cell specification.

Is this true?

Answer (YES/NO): YES